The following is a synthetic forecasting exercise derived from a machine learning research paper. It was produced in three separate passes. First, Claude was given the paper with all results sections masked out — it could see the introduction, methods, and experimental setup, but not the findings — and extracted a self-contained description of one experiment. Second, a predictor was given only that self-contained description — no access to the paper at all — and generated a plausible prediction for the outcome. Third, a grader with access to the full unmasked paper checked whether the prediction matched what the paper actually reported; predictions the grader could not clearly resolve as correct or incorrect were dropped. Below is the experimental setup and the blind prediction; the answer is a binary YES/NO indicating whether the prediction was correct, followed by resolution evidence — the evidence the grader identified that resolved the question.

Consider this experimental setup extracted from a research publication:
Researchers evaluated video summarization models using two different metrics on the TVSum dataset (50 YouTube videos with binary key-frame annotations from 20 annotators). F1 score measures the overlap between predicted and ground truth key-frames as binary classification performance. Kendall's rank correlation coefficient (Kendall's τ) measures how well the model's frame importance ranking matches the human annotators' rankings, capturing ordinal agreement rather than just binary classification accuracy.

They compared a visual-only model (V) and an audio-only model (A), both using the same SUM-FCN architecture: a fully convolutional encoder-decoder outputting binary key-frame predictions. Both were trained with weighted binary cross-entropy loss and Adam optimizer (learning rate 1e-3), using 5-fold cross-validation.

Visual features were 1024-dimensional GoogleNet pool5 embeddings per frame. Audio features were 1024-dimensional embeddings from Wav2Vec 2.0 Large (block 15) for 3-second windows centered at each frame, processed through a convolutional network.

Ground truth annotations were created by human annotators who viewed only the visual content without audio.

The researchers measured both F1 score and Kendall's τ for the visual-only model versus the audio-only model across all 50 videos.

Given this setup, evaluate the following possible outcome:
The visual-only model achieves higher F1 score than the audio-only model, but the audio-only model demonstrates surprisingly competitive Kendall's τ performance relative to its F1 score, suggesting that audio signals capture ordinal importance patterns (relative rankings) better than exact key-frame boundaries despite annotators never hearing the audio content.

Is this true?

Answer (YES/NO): NO